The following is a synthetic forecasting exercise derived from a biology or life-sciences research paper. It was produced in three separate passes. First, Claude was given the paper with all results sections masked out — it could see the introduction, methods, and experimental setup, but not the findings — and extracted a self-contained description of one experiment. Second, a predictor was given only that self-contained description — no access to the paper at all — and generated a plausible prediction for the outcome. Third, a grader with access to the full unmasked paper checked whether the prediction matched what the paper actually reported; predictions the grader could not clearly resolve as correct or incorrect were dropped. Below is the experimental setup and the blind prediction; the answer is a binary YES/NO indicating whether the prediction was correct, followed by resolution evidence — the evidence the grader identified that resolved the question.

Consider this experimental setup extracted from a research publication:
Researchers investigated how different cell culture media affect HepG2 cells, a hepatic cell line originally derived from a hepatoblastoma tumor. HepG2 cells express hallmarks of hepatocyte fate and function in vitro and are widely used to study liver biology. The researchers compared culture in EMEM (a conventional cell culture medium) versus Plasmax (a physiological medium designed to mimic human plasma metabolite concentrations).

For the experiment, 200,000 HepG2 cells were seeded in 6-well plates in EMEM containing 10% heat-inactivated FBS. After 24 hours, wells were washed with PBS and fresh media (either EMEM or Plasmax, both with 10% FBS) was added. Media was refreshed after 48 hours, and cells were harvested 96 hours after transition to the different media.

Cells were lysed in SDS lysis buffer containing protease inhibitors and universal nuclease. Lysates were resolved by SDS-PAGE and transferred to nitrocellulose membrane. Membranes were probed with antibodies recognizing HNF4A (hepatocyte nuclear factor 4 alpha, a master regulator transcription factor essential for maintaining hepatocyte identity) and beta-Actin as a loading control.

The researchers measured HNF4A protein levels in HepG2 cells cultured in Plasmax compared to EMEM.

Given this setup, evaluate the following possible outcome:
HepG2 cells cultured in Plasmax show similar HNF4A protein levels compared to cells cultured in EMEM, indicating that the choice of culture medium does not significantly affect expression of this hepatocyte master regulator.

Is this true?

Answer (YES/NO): NO